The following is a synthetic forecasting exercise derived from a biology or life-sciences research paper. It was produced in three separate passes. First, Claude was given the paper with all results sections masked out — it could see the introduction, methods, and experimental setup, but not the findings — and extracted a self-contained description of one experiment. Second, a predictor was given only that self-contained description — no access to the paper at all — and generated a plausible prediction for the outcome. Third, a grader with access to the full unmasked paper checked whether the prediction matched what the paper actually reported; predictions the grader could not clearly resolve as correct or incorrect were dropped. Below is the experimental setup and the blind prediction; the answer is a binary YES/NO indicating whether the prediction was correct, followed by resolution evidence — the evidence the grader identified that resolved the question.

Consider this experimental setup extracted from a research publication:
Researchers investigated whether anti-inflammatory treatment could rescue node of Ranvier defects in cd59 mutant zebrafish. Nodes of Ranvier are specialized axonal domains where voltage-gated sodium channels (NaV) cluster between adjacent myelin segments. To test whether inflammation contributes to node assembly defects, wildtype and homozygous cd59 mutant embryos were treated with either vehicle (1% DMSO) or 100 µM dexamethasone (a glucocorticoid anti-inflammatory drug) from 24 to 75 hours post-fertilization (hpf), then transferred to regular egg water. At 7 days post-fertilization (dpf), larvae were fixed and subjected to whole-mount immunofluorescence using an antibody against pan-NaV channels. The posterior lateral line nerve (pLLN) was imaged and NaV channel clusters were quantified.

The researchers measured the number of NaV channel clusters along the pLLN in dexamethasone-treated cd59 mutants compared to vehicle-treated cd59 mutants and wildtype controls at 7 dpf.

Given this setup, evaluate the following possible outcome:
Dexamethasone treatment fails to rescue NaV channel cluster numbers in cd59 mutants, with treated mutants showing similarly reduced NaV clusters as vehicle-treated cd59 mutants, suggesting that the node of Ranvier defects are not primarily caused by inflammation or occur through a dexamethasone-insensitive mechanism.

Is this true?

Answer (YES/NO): NO